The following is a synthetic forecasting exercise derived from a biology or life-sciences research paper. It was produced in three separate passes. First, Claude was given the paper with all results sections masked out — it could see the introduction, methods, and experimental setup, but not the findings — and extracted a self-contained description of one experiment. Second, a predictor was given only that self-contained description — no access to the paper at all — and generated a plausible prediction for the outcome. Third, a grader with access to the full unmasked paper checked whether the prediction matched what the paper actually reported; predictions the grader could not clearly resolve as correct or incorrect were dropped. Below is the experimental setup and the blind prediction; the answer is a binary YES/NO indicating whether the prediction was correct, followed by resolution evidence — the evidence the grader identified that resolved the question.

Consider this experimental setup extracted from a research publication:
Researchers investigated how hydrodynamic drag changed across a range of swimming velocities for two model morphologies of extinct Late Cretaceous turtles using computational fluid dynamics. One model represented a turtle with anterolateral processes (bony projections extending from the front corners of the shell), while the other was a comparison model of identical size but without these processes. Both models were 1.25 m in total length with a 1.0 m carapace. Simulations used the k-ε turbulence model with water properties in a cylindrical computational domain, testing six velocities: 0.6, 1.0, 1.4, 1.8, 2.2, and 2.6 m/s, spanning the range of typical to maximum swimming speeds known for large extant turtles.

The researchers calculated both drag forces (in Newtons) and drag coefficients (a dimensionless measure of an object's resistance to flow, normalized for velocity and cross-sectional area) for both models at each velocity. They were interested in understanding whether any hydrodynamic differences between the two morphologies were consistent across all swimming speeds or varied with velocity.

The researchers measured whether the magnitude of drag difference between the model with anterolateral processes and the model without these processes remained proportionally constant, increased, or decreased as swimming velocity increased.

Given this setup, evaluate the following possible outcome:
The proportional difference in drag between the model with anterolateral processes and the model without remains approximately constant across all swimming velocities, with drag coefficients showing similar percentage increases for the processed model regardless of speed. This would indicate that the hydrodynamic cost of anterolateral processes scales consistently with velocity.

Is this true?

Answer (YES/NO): NO